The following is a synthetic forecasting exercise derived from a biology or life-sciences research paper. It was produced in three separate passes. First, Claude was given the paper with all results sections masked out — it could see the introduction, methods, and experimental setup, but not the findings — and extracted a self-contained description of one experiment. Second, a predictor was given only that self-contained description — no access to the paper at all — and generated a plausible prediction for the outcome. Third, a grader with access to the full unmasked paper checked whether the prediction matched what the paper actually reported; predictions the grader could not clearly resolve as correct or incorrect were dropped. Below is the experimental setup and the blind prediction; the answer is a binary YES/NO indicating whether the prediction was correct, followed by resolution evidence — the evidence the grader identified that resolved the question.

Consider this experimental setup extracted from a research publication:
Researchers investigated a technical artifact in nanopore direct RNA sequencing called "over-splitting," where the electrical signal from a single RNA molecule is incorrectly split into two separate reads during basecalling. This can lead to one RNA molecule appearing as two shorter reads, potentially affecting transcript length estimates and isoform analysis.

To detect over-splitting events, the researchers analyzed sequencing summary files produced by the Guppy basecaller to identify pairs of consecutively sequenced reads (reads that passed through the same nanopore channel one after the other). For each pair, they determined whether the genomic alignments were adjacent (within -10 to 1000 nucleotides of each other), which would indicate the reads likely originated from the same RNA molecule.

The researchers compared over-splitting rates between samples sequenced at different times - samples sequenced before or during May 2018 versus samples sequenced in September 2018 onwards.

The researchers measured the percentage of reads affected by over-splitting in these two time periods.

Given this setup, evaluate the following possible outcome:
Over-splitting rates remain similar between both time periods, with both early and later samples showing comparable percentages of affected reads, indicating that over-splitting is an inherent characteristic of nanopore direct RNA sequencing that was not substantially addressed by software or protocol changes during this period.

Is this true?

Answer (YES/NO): NO